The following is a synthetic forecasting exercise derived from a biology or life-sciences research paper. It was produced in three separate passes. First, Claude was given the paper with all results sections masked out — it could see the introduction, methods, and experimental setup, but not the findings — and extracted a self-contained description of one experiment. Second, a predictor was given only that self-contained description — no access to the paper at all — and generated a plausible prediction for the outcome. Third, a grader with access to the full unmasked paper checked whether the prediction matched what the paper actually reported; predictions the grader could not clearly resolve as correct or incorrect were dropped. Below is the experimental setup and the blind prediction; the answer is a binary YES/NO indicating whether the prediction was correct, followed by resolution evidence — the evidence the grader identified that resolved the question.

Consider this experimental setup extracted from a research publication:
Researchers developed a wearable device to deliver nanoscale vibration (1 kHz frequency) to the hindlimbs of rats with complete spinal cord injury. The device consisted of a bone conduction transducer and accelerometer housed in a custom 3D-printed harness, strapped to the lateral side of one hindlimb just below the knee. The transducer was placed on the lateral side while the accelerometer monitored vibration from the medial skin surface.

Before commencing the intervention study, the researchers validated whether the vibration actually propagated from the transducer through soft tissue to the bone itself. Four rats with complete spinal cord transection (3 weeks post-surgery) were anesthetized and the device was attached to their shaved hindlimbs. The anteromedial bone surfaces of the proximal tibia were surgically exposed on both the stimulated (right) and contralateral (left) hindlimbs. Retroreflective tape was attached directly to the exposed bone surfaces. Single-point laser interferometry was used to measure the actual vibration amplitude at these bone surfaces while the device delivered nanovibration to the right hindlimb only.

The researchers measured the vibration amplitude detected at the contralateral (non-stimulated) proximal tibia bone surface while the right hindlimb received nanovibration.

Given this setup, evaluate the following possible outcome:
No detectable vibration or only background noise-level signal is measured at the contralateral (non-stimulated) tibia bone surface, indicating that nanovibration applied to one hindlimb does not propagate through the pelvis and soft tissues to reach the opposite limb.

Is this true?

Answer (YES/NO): NO